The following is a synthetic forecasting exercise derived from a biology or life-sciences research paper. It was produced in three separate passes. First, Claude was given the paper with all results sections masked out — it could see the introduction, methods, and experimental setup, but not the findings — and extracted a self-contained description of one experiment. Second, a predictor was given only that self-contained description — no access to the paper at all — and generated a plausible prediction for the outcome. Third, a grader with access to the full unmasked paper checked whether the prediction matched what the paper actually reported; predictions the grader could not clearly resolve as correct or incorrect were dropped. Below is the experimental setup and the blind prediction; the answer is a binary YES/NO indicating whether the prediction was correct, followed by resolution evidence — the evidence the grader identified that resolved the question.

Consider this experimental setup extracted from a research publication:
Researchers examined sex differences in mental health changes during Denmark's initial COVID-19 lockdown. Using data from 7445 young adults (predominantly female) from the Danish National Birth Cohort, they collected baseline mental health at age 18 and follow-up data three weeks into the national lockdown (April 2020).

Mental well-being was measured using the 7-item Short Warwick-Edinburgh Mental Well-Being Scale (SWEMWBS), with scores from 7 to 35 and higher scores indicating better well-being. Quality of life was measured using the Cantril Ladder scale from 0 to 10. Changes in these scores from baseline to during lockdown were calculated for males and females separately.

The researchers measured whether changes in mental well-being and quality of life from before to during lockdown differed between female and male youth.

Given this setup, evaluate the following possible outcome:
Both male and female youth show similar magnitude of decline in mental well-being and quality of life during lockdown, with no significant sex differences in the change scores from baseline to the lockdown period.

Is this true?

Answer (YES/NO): NO